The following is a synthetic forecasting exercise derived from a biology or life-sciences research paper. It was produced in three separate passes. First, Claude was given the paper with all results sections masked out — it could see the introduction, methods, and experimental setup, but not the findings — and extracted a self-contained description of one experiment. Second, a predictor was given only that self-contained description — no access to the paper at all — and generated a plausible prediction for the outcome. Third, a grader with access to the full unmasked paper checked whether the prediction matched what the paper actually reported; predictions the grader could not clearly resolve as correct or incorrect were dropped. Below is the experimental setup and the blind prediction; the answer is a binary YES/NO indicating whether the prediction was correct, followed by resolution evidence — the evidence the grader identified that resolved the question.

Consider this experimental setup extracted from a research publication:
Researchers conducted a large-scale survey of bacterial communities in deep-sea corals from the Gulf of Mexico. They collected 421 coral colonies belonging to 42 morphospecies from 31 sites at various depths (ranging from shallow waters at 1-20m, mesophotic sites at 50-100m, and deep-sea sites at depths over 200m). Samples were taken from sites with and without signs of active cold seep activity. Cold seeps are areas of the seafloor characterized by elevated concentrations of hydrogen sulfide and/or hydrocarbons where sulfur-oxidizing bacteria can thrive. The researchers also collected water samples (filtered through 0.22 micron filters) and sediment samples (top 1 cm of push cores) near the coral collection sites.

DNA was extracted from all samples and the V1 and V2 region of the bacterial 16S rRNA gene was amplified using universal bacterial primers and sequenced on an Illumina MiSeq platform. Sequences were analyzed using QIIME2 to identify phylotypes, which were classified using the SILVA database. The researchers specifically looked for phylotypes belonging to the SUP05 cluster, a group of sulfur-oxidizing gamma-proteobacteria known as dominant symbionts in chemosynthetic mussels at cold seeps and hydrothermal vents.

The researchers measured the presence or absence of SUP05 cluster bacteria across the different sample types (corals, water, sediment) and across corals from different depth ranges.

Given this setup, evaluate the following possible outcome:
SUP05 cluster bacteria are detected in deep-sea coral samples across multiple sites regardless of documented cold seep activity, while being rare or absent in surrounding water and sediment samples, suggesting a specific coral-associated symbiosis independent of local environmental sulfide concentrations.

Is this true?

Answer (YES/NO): NO